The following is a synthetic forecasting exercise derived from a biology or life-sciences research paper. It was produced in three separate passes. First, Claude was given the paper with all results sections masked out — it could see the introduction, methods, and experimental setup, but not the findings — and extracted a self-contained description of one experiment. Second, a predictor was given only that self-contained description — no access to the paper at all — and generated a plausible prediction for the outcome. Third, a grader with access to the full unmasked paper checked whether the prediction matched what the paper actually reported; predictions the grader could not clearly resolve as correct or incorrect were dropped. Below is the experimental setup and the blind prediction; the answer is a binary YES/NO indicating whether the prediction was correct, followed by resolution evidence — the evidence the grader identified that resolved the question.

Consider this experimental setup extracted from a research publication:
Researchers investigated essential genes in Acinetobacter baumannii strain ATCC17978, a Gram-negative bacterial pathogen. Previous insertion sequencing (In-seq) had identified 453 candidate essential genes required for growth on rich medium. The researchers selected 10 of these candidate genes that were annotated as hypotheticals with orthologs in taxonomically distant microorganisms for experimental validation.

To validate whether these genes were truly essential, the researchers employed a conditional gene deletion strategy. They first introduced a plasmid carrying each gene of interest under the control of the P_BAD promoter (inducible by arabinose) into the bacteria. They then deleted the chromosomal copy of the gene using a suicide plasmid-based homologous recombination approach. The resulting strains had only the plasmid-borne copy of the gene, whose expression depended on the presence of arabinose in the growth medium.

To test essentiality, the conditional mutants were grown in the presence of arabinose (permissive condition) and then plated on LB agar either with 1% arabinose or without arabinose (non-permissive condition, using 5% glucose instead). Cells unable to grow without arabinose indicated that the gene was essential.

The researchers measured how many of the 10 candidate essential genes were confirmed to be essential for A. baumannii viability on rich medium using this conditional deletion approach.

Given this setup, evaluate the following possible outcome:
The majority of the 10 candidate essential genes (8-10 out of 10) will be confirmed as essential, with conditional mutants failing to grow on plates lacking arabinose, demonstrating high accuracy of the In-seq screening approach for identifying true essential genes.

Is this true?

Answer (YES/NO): NO